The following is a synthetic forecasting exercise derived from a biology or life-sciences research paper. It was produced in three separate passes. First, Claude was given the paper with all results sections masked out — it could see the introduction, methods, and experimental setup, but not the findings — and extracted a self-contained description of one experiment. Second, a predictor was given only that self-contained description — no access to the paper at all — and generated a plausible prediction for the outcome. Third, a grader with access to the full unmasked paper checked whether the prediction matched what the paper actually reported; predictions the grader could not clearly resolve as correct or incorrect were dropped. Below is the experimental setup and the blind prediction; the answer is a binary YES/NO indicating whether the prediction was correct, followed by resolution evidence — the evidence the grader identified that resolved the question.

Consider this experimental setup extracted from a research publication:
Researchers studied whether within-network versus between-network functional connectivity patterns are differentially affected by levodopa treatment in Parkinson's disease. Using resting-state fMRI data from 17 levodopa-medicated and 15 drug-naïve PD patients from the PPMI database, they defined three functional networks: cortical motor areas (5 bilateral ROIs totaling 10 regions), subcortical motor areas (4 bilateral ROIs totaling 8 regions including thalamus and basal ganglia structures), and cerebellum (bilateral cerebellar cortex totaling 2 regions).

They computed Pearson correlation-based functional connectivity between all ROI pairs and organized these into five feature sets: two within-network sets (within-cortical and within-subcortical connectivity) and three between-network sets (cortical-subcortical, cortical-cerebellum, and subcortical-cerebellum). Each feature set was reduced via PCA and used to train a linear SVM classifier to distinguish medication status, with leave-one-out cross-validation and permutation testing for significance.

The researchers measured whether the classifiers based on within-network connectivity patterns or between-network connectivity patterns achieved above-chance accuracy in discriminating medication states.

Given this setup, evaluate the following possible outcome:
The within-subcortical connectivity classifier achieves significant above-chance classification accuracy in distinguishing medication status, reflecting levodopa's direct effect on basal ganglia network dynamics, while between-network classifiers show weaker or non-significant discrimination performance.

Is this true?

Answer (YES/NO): NO